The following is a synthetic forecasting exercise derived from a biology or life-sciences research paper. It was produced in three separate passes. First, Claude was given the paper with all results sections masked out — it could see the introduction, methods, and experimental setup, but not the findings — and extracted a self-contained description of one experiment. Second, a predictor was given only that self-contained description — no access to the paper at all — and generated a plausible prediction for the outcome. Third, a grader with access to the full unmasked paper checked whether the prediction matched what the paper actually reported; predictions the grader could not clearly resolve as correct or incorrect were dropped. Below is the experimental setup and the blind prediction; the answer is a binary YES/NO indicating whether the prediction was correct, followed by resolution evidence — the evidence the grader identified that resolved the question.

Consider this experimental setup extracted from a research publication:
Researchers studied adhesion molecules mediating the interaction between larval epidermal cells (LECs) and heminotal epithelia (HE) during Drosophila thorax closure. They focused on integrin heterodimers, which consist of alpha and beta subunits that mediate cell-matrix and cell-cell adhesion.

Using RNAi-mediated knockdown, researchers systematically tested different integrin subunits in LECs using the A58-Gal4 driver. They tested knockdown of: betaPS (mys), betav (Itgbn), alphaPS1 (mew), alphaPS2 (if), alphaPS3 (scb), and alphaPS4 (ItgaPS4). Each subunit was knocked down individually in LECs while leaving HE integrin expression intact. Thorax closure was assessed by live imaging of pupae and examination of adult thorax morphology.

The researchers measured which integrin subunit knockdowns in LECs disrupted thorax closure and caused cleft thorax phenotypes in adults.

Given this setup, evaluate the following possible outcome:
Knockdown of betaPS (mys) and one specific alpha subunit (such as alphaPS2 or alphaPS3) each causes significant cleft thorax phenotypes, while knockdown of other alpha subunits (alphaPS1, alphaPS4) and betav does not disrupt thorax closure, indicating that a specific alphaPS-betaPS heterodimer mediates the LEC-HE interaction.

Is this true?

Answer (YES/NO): YES